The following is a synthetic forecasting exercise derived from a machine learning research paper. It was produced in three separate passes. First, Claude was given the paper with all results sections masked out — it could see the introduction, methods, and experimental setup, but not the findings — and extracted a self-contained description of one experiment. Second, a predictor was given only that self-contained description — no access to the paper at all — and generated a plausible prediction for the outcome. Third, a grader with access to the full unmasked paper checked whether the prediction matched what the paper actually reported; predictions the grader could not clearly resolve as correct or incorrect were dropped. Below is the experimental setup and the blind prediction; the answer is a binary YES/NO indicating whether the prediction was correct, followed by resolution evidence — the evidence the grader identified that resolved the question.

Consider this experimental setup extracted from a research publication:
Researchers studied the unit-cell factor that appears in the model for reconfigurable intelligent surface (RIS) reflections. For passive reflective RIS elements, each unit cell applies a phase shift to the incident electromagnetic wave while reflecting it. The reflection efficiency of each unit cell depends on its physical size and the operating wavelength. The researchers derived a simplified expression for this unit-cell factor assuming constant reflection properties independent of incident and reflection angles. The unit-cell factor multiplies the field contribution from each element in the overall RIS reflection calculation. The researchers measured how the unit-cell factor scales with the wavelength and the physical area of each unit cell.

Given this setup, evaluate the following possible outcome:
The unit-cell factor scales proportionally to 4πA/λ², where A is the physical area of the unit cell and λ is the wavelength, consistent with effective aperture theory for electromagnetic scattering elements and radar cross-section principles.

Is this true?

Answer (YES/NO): YES